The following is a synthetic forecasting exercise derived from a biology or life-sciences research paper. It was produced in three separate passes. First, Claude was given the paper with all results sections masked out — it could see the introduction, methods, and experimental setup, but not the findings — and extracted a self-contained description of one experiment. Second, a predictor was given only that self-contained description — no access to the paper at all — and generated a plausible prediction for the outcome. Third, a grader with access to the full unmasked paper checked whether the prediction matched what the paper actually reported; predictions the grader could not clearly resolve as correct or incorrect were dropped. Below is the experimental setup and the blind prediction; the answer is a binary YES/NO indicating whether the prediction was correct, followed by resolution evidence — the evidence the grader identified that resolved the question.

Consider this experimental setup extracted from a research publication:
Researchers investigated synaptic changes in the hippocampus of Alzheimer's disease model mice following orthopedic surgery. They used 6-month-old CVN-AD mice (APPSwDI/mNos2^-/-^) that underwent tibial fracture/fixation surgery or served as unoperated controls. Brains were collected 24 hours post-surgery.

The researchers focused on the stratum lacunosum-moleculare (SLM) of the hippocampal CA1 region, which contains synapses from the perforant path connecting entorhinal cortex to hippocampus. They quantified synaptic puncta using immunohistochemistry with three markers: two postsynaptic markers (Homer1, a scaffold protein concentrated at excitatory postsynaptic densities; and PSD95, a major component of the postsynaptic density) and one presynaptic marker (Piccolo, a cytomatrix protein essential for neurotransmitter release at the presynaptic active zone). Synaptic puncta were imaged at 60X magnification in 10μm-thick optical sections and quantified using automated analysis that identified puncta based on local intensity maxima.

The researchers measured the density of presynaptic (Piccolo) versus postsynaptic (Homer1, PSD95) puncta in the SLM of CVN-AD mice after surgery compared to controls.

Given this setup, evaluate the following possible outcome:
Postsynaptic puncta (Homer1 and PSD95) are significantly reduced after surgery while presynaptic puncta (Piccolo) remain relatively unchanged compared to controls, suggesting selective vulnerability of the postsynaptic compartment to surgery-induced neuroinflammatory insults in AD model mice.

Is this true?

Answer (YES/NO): NO